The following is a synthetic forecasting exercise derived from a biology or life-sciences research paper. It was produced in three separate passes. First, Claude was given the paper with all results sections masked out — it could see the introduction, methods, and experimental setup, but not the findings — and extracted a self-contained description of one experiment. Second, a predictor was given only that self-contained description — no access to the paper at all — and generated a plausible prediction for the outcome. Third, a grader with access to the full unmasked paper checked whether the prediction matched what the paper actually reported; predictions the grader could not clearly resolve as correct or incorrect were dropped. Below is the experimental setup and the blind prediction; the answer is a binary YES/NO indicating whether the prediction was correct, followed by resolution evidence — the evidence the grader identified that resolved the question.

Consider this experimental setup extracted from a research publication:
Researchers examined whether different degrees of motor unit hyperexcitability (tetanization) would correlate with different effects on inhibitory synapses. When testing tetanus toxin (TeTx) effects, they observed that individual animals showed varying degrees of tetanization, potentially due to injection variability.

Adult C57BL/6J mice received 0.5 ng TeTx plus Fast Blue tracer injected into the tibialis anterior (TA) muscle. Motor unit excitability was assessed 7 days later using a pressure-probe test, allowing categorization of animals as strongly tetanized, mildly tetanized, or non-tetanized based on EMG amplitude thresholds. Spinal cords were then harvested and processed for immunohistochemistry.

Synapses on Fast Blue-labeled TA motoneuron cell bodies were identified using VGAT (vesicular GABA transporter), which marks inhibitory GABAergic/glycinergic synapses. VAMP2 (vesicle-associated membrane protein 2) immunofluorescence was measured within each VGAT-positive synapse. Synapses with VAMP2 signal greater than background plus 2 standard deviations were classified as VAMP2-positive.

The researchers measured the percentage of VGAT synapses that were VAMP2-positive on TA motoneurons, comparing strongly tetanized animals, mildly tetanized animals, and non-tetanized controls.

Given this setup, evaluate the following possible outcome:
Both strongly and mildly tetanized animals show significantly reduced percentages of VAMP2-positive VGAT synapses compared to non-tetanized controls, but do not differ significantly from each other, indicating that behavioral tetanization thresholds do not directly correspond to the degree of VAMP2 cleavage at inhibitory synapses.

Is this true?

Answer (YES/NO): NO